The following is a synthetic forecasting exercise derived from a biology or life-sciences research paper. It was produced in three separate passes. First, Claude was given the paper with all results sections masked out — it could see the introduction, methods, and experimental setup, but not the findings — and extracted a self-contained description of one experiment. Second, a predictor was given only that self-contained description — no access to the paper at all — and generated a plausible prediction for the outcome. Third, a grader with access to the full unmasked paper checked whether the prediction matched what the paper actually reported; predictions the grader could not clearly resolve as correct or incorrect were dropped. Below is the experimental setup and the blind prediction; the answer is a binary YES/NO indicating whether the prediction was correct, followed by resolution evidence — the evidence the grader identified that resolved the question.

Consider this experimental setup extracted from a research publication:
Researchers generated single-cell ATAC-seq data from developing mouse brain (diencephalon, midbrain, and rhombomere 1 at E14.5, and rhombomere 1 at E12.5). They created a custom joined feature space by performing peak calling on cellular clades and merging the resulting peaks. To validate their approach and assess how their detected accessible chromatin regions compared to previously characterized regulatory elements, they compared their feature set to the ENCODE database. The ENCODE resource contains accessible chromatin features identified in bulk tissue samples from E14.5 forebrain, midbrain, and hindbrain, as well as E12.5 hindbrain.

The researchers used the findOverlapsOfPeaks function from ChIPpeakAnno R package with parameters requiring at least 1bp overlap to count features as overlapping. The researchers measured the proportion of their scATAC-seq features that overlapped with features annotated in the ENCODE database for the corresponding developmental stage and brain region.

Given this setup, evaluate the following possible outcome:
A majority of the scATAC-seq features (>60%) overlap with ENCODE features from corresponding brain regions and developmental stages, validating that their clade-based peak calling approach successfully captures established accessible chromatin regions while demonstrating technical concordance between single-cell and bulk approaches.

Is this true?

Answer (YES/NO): NO